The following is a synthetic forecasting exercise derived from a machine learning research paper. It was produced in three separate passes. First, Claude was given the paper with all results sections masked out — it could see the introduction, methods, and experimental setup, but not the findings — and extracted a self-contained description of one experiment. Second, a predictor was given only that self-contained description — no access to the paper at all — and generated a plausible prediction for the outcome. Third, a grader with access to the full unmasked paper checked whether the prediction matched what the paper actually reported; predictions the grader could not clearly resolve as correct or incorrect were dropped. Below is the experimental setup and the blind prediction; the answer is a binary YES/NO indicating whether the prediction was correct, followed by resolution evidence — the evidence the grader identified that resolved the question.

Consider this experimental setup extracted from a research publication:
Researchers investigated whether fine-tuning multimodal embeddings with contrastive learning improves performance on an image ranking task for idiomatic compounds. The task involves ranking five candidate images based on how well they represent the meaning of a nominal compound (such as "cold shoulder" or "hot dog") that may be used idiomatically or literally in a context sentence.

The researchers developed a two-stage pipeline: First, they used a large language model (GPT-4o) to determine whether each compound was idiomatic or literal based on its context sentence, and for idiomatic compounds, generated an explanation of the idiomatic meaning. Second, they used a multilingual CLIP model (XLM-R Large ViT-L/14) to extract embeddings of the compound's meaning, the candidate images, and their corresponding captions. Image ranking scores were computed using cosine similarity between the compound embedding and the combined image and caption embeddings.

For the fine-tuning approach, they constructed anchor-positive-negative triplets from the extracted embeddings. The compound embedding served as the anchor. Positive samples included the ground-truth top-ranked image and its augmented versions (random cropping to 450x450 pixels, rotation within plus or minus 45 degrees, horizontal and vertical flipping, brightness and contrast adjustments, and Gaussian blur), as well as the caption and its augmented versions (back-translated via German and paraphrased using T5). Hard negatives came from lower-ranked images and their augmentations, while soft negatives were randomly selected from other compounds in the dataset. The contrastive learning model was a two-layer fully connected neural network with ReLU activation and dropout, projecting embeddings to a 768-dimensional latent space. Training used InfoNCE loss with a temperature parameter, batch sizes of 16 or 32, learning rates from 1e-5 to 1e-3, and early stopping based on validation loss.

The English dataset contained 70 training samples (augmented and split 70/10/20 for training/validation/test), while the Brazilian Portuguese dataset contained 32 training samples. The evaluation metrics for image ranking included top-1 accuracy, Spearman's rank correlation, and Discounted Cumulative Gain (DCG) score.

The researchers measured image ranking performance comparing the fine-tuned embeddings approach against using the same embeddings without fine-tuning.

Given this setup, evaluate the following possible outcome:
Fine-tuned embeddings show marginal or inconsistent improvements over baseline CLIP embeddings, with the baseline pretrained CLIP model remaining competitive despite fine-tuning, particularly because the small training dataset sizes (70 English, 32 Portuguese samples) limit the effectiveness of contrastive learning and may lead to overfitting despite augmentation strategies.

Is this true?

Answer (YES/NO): NO